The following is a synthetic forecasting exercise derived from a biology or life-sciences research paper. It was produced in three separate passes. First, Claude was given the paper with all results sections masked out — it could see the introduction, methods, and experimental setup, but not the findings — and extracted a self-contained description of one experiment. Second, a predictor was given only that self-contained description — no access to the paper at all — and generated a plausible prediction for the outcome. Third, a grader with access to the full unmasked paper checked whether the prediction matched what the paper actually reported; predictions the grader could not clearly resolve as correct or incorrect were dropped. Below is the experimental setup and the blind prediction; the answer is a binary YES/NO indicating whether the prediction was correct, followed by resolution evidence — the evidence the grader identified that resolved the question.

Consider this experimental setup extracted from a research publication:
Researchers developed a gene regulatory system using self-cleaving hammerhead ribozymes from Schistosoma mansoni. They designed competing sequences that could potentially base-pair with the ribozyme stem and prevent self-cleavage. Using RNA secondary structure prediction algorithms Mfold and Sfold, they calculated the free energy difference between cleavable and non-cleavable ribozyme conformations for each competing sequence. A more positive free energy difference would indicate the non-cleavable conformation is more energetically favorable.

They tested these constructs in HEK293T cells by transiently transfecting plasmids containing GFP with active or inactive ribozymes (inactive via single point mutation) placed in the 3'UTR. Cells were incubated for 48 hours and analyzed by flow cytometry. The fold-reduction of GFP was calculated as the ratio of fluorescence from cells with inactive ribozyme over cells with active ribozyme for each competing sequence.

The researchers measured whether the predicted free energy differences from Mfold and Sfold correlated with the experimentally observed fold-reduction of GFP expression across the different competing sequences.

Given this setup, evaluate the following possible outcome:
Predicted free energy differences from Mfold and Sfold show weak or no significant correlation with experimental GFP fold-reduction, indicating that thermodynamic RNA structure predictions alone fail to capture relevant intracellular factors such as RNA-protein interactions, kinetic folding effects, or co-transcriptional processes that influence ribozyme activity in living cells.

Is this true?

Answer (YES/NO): YES